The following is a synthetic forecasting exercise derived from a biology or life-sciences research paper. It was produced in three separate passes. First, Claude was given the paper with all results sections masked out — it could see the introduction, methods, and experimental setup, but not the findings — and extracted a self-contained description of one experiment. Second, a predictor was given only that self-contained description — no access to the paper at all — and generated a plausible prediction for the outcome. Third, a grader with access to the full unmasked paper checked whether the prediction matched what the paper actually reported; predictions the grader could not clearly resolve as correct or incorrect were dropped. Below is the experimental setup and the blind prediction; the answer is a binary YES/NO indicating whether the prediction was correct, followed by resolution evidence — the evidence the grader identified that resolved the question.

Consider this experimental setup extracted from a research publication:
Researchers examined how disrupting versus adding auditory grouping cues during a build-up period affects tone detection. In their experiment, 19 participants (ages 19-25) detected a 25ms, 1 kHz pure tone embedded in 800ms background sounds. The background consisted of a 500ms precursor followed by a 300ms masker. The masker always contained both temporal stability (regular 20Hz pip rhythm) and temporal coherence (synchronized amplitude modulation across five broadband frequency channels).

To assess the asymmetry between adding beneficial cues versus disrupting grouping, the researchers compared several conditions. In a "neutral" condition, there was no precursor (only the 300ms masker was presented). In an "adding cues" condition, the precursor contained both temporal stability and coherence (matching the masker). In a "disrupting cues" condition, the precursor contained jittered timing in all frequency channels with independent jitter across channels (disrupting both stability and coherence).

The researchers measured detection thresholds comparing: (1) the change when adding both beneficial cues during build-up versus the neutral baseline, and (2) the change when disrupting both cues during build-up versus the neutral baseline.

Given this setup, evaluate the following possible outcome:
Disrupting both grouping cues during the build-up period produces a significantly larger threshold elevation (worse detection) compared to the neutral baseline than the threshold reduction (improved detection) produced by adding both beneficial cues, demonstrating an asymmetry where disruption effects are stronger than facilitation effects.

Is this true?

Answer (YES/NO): YES